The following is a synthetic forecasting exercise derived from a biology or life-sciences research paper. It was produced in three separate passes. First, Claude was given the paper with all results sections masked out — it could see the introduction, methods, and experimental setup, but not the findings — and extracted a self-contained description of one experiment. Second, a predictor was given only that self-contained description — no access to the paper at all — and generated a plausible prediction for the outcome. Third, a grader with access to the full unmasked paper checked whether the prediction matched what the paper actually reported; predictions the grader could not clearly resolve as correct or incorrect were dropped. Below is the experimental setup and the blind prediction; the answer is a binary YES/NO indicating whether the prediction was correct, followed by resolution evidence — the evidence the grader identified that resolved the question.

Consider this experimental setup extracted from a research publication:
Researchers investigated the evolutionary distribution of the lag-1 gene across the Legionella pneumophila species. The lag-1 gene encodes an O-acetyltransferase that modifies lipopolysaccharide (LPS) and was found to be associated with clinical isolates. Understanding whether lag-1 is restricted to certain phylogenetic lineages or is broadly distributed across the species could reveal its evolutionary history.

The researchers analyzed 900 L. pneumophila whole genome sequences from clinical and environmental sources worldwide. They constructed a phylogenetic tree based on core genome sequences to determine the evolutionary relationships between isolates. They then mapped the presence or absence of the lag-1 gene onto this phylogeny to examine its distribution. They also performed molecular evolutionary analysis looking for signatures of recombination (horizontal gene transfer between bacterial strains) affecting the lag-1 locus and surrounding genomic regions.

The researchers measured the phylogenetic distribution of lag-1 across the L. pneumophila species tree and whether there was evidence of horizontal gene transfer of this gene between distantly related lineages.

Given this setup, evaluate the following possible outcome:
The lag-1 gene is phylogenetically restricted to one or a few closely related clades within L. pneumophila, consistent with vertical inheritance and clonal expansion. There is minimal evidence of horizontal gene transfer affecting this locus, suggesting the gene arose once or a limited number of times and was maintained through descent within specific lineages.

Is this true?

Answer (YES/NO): NO